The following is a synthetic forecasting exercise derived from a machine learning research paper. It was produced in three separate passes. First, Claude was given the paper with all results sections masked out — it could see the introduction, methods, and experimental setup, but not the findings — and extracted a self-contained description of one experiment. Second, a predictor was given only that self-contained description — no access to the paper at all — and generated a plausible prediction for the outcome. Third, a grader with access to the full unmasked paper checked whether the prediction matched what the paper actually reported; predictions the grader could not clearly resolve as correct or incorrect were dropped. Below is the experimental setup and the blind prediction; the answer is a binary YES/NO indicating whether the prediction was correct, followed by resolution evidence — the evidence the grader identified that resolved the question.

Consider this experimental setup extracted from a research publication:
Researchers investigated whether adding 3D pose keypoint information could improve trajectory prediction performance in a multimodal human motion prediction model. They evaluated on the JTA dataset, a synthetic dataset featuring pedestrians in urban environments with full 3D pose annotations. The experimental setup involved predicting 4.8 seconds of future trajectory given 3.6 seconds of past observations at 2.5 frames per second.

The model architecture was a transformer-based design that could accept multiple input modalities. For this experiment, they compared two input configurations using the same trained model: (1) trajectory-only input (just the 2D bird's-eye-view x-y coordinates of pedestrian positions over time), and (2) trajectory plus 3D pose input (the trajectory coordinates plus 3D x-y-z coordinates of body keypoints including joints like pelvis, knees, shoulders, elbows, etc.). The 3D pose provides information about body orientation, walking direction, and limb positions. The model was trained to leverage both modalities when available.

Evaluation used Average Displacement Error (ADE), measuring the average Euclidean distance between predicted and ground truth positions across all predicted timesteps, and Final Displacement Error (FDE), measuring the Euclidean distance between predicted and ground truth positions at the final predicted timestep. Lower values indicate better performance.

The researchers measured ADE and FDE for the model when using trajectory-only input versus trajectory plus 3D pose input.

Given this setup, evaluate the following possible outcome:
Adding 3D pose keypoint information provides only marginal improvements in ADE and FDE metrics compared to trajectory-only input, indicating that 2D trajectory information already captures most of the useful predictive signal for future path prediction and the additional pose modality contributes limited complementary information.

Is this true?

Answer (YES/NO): NO